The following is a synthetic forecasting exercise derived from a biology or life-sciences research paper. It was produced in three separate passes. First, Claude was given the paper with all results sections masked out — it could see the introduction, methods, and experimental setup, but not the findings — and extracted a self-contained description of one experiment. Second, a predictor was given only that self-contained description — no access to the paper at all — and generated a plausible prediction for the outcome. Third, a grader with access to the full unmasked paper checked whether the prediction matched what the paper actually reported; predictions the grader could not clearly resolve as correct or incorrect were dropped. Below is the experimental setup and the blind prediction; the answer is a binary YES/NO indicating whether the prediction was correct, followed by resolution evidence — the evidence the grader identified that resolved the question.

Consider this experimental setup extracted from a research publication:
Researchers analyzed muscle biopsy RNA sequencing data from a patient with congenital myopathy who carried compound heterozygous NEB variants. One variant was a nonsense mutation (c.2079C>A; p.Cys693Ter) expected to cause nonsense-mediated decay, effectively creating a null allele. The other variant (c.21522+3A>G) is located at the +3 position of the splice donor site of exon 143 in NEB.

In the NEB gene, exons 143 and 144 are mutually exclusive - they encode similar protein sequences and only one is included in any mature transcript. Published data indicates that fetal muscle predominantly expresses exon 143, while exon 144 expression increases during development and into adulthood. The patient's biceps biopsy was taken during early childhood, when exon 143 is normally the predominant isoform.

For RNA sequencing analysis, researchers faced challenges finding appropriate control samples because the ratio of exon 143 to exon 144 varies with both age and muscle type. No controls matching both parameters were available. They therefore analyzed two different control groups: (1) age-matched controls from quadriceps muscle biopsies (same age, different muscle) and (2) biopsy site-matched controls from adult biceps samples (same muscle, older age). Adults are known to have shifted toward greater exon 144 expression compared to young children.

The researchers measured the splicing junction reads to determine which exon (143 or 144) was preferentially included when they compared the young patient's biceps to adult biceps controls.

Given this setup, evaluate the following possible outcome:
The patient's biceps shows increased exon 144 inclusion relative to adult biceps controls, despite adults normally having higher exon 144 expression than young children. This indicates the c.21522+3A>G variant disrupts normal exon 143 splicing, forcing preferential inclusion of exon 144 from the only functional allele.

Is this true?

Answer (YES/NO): NO